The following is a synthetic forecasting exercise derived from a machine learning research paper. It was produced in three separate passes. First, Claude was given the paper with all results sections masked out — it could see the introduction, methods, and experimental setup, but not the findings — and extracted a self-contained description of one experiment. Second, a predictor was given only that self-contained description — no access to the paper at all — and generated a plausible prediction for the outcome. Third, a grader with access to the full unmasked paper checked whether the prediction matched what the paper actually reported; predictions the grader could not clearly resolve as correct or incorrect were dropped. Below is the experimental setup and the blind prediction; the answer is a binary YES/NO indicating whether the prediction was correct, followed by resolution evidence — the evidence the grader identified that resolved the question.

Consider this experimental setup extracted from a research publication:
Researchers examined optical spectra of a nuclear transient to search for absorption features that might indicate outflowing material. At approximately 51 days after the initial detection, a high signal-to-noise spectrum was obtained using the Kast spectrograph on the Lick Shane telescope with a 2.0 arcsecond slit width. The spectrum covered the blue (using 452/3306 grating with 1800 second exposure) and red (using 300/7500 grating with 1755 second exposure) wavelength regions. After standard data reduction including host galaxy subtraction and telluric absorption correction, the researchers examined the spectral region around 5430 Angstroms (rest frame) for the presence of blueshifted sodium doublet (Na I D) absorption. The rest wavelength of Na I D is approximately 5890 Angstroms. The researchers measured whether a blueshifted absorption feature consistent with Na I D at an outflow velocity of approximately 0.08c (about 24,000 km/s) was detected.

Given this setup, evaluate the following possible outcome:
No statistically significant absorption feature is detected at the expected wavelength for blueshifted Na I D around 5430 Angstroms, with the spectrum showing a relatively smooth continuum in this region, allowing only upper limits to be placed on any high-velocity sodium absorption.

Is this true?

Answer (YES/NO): NO